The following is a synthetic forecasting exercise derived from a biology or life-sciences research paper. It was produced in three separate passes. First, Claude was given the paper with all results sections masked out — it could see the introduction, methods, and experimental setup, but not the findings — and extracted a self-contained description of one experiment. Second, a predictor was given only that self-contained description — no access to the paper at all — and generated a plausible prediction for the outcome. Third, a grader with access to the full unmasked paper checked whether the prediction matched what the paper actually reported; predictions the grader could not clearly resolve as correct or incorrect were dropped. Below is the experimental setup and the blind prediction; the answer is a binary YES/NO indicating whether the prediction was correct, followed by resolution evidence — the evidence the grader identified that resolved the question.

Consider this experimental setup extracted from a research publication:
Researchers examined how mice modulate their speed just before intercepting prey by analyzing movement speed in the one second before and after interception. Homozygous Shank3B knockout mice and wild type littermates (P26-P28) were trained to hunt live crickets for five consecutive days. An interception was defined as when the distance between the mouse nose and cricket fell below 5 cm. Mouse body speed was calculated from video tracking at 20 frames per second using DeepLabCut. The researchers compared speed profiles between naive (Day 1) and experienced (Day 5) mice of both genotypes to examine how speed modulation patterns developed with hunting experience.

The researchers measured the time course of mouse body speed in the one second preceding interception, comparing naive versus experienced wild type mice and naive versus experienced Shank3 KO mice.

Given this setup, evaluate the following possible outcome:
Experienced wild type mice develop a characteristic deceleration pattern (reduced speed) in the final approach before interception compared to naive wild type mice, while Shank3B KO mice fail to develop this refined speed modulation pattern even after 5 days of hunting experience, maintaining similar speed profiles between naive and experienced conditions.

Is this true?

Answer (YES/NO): NO